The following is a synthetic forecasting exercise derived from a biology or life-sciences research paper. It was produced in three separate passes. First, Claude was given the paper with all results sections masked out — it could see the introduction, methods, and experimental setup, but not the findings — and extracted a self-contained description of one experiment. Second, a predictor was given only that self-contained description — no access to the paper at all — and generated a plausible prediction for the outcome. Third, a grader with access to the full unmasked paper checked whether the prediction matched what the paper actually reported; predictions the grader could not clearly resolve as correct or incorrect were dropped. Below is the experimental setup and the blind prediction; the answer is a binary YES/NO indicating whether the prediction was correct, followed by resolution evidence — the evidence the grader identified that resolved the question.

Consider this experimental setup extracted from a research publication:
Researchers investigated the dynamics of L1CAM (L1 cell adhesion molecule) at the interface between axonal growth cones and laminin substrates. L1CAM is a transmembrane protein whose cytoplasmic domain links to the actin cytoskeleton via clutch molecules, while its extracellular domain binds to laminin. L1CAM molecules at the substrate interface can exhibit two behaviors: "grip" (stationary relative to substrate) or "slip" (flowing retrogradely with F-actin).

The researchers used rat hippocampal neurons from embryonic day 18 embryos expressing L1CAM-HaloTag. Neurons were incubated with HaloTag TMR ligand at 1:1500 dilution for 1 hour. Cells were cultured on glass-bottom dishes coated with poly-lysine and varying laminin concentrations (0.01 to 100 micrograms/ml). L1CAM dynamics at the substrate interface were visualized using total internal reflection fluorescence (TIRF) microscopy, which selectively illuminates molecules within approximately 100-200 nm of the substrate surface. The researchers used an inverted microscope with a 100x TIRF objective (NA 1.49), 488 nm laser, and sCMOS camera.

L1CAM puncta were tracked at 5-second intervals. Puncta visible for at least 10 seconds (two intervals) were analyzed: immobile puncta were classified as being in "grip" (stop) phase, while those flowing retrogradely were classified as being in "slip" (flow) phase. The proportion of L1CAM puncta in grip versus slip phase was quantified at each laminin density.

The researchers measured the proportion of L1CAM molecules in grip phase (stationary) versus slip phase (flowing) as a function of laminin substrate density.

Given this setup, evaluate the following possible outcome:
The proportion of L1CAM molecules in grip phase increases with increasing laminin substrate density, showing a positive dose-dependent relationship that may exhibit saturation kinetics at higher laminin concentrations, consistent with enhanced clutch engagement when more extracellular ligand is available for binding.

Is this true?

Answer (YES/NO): YES